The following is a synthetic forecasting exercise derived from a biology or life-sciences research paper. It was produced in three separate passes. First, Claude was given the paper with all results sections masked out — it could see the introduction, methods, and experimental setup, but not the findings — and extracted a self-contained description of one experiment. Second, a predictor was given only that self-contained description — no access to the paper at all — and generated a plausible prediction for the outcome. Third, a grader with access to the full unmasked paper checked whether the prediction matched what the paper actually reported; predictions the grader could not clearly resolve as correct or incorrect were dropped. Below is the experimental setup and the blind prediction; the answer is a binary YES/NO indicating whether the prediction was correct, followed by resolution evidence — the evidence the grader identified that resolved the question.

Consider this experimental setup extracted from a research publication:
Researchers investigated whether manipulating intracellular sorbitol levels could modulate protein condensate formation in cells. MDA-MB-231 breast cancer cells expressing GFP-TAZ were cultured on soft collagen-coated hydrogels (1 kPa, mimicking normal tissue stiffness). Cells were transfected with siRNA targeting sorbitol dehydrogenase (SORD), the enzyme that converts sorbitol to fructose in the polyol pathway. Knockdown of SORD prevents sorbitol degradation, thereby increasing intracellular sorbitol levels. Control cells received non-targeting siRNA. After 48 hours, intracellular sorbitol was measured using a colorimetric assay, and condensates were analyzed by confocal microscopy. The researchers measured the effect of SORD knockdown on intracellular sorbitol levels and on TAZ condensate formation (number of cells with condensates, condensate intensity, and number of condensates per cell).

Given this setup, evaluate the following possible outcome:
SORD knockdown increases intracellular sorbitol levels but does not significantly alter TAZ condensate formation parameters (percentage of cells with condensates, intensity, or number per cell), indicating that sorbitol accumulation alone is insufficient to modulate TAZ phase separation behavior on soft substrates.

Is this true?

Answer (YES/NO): NO